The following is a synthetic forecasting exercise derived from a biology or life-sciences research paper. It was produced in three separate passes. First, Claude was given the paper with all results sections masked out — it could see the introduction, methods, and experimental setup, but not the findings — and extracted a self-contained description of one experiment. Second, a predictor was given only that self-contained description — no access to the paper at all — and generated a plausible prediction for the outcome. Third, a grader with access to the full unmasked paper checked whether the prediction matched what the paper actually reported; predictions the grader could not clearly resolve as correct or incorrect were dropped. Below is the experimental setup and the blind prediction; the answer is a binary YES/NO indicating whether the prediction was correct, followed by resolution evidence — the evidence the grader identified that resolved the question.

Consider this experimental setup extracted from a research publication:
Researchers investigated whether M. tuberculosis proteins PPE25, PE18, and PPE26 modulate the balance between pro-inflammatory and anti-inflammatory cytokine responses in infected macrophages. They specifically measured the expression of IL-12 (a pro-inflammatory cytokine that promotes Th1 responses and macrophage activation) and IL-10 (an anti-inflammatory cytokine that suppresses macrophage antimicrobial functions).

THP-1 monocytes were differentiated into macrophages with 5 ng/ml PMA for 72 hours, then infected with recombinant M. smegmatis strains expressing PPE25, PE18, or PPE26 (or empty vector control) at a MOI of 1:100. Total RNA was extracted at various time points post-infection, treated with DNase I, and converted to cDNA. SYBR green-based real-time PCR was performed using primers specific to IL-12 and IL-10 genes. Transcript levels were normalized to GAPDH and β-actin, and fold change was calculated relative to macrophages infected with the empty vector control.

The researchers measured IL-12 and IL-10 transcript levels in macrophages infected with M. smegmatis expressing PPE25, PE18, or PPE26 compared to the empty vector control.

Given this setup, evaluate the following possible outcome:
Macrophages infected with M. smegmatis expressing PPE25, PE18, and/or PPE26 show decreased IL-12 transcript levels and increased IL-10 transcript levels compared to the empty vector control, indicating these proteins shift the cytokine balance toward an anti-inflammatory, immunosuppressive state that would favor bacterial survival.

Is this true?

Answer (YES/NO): NO